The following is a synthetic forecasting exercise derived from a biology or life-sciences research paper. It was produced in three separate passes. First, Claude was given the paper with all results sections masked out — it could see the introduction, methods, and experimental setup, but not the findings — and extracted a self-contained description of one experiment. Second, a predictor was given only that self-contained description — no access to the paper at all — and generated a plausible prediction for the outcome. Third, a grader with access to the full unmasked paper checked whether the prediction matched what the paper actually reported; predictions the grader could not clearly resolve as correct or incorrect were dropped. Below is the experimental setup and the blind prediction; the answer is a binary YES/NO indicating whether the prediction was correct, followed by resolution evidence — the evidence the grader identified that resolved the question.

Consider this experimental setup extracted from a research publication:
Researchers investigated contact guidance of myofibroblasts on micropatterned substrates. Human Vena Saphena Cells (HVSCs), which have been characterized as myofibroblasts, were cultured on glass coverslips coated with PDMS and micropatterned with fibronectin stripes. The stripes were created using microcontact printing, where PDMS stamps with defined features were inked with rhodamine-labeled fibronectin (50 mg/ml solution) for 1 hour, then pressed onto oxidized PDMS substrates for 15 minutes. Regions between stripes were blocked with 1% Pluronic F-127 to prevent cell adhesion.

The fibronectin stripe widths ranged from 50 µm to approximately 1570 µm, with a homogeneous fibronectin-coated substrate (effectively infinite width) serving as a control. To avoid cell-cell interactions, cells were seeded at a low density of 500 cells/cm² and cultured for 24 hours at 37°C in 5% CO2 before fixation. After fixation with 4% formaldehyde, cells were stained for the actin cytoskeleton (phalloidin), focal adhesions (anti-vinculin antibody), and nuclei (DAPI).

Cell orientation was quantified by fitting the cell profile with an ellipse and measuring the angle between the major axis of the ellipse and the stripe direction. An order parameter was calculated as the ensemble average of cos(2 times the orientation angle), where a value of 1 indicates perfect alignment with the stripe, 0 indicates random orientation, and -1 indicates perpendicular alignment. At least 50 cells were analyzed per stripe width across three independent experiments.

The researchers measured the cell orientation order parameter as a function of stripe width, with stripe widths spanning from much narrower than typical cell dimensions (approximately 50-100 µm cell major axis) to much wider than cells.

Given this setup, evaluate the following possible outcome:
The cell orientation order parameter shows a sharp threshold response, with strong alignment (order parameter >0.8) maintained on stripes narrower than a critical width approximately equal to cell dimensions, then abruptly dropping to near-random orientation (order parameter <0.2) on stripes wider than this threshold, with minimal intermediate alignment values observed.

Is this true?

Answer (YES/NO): NO